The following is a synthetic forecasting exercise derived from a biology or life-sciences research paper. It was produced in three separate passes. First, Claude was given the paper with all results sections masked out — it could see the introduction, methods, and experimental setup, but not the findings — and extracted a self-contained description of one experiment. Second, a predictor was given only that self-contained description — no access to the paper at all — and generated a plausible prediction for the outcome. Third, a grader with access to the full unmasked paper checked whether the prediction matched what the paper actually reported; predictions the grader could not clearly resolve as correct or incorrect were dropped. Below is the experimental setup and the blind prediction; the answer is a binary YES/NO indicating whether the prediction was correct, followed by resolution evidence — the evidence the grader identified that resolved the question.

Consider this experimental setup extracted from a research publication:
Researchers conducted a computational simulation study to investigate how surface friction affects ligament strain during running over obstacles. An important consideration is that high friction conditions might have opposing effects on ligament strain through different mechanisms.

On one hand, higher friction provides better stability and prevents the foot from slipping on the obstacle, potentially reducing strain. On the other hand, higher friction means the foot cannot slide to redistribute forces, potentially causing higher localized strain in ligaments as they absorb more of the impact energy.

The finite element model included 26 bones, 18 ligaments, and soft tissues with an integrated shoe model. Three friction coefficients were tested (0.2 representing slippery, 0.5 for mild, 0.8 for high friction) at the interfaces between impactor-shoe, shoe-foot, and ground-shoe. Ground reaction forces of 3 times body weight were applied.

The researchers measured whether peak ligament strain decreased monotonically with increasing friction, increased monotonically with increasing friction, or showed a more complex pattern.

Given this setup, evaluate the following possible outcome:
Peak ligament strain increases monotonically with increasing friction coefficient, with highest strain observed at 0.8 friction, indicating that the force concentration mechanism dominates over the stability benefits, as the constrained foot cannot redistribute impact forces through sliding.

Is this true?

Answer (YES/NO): NO